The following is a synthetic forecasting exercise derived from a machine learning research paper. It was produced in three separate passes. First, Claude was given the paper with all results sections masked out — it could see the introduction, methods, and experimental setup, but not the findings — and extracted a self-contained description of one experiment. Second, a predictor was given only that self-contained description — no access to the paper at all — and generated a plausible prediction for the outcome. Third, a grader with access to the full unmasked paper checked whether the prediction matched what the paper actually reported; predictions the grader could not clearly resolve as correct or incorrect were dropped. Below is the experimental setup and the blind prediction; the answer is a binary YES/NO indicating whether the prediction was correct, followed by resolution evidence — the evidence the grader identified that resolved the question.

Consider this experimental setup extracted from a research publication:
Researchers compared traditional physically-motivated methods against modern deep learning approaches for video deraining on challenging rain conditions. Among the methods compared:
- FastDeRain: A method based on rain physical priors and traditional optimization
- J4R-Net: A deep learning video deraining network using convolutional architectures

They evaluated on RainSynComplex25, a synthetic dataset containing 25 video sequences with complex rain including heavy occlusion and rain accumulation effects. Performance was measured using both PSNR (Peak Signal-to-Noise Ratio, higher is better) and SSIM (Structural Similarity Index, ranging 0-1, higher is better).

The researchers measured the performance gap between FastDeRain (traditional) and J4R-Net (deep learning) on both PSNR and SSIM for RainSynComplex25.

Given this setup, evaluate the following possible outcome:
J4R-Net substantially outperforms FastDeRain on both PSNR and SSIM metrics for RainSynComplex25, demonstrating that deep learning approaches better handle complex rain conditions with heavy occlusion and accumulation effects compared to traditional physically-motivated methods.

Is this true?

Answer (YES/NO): YES